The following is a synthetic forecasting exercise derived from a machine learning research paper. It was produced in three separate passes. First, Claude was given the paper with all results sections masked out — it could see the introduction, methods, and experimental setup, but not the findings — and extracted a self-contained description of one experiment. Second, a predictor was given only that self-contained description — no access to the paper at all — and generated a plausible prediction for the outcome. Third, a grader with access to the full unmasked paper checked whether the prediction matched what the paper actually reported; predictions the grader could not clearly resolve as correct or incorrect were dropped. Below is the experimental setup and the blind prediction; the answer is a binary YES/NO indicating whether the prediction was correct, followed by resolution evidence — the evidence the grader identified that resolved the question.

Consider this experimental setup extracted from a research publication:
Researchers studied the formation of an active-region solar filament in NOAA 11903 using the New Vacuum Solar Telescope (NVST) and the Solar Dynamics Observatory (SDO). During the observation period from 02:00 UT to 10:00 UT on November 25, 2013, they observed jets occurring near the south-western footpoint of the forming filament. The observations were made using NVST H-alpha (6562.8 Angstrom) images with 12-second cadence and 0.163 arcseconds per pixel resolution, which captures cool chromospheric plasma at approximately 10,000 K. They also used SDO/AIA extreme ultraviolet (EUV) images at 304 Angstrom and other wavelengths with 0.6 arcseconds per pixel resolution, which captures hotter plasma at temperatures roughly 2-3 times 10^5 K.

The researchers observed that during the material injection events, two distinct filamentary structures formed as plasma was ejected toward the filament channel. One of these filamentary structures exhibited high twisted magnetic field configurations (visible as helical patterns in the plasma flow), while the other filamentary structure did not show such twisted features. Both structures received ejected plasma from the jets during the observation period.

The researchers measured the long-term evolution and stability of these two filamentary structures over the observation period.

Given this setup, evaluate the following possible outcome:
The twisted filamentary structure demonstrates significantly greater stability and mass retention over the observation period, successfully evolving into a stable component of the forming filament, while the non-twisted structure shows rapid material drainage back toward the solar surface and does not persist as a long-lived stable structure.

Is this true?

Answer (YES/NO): YES